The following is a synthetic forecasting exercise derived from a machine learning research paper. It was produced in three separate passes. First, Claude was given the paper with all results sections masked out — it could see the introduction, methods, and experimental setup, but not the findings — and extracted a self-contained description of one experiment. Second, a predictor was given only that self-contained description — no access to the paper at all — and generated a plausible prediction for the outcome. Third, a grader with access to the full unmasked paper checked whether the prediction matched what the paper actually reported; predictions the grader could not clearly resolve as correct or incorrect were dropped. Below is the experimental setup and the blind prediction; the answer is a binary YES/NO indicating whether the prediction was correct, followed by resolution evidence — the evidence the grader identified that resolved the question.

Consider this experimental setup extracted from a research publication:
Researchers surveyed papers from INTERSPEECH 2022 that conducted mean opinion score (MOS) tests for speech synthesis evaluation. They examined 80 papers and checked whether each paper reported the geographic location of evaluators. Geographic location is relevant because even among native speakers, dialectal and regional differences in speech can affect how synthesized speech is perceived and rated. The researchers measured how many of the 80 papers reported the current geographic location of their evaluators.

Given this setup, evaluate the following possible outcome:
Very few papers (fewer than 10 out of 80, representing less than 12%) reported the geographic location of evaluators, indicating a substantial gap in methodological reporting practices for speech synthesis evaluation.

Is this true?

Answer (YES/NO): YES